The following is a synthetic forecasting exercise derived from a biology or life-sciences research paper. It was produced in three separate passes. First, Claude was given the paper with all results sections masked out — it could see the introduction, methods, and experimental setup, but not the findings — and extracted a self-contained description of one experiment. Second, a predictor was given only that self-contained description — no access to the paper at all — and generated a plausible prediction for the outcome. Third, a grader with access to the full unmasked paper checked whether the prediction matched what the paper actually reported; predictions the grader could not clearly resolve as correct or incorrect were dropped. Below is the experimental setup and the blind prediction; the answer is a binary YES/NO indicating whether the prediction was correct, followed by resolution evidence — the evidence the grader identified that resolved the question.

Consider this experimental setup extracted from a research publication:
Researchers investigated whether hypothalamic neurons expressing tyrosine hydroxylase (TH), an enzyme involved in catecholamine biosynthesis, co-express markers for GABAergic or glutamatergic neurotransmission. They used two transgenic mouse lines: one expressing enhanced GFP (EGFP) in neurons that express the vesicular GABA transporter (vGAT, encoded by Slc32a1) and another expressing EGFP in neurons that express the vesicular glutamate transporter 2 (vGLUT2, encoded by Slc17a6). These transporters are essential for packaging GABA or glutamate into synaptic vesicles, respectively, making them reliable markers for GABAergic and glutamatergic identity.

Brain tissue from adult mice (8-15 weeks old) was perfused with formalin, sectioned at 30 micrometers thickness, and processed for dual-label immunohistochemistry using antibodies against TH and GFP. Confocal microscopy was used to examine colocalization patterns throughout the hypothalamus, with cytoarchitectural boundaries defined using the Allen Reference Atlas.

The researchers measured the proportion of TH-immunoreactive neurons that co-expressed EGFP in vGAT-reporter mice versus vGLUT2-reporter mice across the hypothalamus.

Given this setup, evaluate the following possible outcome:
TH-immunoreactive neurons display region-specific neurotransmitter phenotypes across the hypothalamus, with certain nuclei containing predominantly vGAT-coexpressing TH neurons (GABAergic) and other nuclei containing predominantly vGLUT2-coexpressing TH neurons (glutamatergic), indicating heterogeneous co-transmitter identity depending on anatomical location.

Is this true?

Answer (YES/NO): NO